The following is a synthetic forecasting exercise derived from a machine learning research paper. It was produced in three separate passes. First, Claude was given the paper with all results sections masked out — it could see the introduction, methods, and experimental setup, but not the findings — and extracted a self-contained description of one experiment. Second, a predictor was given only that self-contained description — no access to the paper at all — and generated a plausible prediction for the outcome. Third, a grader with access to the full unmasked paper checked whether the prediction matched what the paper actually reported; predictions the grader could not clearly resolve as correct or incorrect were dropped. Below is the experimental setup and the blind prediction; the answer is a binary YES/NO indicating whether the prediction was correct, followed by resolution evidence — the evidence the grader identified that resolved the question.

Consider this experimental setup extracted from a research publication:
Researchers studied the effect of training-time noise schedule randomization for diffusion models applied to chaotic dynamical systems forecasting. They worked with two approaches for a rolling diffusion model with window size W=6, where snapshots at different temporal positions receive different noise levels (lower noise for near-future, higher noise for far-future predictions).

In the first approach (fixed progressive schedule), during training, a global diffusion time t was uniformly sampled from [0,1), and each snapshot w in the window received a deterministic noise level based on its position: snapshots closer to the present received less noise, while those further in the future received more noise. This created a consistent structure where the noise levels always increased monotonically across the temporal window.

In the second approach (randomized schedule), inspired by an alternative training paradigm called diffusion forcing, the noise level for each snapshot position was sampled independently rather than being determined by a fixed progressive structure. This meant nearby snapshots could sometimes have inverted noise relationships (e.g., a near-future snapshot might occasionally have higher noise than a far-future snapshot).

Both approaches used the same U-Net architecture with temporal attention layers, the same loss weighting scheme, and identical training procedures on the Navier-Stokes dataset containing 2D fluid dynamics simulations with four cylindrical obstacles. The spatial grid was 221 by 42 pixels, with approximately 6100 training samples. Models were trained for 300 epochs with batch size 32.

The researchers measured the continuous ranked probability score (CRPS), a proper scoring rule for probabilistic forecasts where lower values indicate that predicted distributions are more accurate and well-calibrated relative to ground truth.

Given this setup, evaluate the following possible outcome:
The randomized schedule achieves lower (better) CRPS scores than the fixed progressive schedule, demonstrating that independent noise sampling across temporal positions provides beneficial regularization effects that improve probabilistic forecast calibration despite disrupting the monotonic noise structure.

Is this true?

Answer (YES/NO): NO